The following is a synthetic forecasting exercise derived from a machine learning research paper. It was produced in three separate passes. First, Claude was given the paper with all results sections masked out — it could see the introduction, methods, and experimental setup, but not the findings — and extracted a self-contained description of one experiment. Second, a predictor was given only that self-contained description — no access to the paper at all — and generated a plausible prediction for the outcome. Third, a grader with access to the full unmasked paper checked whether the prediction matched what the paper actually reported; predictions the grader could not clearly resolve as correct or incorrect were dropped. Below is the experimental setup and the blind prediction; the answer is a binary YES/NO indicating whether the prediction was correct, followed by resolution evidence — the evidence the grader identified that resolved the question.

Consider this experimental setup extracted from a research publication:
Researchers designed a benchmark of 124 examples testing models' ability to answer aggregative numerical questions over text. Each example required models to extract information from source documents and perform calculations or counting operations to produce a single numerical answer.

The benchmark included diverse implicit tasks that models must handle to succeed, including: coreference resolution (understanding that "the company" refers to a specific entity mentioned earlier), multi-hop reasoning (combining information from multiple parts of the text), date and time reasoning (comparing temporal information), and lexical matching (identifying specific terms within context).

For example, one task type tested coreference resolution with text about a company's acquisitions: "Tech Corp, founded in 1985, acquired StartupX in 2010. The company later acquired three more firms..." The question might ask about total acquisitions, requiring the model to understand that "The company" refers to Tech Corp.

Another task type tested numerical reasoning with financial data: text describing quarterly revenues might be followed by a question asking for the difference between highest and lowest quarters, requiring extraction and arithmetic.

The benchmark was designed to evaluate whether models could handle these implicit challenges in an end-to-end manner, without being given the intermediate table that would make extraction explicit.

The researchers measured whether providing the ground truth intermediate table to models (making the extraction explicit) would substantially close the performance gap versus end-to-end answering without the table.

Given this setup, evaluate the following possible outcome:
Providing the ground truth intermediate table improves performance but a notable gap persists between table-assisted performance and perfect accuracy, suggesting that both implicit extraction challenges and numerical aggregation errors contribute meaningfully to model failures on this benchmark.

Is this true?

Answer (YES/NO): YES